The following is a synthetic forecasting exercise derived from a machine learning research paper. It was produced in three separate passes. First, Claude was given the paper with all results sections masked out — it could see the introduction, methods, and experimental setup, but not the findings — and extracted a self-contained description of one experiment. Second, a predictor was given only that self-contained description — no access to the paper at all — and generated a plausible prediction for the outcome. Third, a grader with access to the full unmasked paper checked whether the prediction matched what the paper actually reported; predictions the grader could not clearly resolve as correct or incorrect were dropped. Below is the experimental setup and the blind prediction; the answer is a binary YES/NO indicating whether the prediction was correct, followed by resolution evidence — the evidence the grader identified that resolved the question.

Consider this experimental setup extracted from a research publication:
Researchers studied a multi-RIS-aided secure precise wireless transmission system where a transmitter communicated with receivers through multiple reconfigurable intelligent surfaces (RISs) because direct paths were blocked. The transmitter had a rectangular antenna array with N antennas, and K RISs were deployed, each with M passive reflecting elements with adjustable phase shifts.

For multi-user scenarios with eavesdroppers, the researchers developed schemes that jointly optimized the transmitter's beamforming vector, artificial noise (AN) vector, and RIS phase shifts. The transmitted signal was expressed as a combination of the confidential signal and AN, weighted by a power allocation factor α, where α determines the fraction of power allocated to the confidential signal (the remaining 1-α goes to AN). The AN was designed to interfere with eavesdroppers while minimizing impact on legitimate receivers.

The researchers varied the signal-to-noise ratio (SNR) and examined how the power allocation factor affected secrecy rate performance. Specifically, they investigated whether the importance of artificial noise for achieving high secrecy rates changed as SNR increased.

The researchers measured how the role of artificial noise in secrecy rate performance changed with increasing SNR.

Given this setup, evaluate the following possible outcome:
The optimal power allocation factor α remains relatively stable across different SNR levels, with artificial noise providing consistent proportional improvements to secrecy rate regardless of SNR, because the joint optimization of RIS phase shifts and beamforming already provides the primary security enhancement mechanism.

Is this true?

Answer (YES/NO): NO